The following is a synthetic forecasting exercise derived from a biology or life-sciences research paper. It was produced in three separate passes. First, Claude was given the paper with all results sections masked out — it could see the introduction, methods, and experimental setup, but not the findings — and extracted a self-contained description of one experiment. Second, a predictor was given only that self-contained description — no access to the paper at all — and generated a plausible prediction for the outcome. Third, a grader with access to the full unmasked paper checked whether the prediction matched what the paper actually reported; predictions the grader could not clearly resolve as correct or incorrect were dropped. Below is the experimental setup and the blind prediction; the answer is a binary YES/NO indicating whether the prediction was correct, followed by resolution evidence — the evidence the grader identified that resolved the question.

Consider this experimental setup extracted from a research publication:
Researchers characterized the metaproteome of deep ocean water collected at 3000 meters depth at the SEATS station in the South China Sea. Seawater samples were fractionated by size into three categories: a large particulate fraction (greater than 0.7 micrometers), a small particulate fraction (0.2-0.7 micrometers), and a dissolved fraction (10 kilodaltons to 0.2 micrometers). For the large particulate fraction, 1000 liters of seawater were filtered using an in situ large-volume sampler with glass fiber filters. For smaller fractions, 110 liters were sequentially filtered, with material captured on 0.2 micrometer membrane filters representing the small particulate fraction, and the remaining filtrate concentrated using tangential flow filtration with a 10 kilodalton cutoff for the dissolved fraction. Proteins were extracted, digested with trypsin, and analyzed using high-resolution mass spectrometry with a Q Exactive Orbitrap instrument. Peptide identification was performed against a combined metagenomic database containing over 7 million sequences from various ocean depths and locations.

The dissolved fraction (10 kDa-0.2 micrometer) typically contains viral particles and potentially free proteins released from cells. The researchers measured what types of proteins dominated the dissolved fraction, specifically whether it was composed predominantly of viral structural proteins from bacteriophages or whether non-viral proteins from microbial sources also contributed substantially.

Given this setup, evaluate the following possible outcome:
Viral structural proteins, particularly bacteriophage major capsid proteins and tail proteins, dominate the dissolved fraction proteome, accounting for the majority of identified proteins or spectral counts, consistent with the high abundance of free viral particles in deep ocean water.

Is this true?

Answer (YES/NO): NO